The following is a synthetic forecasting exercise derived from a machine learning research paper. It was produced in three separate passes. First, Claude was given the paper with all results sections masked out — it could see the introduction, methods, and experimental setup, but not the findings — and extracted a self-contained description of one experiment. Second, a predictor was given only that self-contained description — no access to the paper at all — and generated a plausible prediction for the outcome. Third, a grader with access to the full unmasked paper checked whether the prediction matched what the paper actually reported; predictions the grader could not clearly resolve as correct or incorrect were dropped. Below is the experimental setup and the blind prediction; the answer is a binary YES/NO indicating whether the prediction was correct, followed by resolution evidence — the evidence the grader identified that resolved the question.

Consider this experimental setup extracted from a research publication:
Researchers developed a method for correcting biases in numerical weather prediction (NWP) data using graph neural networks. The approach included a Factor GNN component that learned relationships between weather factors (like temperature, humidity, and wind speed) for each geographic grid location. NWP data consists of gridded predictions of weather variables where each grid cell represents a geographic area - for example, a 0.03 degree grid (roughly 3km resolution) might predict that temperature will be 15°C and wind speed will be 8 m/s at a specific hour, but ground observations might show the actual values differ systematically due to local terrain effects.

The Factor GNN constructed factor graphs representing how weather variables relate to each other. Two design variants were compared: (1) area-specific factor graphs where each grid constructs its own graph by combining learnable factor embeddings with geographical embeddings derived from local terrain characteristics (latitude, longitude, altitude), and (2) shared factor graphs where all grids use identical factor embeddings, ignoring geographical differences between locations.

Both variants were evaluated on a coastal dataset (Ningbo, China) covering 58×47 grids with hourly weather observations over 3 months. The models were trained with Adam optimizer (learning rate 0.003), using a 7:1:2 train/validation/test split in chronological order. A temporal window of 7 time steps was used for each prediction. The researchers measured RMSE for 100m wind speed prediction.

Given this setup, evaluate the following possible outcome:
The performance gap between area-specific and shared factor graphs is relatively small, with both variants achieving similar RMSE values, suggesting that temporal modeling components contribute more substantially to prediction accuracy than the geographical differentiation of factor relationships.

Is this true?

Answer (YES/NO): NO